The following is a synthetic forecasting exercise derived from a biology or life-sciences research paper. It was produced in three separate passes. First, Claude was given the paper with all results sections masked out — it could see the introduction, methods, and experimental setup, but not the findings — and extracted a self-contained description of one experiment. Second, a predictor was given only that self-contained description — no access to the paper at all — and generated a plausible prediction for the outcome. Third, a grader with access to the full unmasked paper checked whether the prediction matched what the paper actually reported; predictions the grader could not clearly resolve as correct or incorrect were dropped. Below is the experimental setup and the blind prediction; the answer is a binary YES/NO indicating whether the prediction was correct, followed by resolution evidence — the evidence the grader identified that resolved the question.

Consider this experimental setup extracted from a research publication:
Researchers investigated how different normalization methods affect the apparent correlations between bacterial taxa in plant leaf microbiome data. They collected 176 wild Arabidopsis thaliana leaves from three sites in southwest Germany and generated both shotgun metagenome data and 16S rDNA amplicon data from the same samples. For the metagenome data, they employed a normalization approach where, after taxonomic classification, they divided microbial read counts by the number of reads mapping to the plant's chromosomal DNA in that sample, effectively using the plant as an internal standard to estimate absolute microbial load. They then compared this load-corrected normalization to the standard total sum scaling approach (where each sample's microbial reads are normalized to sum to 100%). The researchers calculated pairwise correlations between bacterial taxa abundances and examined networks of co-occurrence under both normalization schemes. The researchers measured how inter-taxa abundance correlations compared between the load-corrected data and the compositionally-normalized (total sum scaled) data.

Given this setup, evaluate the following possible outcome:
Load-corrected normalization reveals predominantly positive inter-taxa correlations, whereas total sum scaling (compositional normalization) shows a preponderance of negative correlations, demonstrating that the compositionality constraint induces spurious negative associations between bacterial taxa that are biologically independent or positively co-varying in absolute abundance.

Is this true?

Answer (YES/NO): NO